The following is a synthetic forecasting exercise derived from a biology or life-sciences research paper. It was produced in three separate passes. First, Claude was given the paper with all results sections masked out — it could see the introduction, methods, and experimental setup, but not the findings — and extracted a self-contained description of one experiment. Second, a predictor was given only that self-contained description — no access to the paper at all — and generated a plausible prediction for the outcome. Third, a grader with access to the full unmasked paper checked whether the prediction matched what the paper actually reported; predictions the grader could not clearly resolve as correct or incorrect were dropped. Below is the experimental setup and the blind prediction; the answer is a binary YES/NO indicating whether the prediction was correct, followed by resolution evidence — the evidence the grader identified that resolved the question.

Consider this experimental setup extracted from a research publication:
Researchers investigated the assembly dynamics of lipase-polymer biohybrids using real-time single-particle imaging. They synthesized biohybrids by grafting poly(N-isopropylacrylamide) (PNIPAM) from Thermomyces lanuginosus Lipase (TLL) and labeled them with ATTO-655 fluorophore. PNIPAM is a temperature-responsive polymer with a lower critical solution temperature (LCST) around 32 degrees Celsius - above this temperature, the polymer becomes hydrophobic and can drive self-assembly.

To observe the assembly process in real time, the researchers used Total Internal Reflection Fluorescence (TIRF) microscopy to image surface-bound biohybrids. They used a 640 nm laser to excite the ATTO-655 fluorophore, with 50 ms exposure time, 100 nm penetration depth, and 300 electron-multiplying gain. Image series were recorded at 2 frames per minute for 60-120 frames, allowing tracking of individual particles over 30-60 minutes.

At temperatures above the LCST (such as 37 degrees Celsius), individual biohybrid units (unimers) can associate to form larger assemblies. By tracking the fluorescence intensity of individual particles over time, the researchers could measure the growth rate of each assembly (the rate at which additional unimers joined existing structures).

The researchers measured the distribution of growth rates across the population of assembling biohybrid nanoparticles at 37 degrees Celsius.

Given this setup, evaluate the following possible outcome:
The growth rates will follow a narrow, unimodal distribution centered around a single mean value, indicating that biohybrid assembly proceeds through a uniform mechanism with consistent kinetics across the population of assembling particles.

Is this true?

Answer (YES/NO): NO